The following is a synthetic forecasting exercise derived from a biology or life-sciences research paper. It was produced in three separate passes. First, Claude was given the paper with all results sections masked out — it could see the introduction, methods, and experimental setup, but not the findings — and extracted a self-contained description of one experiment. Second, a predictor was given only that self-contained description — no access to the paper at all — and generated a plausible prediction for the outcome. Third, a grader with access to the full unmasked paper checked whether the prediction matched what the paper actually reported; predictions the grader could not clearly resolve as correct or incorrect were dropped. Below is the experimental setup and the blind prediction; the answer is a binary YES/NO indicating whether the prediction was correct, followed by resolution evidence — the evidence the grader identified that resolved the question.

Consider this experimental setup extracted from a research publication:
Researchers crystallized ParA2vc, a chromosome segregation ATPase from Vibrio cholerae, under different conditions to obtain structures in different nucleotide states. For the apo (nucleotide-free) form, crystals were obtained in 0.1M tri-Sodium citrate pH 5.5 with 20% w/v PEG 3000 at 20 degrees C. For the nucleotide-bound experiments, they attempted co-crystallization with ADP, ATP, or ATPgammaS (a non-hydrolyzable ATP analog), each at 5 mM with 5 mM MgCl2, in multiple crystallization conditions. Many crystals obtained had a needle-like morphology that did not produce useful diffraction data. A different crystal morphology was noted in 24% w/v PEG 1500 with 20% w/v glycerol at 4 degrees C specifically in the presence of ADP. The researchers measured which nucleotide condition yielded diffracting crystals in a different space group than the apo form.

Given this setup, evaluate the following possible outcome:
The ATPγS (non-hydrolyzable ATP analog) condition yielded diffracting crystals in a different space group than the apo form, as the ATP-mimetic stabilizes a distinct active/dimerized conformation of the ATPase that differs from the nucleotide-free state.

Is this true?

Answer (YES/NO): NO